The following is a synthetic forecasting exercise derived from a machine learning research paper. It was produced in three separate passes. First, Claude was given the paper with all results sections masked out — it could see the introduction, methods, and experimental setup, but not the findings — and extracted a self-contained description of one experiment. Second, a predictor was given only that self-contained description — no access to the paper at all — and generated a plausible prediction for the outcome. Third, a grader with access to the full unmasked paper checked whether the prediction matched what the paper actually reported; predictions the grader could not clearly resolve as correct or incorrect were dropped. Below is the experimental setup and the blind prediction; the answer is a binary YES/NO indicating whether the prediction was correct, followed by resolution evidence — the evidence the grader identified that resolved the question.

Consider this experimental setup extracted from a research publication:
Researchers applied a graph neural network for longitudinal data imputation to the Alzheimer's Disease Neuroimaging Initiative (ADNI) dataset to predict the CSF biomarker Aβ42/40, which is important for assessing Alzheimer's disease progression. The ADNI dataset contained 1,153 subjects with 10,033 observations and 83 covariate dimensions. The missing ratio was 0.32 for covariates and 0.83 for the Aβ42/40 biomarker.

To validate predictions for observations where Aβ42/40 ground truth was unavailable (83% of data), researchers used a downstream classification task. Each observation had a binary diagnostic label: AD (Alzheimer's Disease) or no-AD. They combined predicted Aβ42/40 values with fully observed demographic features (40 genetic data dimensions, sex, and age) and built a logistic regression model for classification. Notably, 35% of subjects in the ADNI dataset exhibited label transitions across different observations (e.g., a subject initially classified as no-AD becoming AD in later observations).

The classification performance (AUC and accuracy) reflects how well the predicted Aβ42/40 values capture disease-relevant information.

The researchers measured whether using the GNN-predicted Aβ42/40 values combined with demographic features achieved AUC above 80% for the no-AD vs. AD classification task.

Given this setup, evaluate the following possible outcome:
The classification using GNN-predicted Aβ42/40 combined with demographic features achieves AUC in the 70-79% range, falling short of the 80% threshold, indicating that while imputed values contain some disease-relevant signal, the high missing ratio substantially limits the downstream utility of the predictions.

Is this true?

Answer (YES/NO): NO